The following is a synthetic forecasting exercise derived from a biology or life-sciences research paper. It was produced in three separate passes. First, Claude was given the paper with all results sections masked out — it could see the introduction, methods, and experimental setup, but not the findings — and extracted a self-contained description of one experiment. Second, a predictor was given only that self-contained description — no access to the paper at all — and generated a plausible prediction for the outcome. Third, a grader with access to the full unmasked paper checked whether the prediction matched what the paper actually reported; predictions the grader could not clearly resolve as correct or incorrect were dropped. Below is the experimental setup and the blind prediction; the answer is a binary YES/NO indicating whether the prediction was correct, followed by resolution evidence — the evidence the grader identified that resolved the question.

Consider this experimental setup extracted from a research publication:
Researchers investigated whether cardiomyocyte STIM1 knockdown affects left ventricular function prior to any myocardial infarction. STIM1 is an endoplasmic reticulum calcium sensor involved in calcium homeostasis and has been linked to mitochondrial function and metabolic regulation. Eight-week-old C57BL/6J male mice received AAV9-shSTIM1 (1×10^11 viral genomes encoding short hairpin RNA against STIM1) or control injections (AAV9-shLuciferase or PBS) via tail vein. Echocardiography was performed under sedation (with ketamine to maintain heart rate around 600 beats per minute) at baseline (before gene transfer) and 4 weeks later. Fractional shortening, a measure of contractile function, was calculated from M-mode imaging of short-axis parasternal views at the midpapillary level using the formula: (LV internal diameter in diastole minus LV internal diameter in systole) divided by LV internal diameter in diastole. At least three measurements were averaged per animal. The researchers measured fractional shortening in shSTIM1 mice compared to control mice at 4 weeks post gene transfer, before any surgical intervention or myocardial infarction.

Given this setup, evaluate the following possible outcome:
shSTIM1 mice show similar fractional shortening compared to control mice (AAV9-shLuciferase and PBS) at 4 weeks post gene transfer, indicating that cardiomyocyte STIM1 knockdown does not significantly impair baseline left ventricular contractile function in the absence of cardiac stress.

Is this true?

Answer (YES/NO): NO